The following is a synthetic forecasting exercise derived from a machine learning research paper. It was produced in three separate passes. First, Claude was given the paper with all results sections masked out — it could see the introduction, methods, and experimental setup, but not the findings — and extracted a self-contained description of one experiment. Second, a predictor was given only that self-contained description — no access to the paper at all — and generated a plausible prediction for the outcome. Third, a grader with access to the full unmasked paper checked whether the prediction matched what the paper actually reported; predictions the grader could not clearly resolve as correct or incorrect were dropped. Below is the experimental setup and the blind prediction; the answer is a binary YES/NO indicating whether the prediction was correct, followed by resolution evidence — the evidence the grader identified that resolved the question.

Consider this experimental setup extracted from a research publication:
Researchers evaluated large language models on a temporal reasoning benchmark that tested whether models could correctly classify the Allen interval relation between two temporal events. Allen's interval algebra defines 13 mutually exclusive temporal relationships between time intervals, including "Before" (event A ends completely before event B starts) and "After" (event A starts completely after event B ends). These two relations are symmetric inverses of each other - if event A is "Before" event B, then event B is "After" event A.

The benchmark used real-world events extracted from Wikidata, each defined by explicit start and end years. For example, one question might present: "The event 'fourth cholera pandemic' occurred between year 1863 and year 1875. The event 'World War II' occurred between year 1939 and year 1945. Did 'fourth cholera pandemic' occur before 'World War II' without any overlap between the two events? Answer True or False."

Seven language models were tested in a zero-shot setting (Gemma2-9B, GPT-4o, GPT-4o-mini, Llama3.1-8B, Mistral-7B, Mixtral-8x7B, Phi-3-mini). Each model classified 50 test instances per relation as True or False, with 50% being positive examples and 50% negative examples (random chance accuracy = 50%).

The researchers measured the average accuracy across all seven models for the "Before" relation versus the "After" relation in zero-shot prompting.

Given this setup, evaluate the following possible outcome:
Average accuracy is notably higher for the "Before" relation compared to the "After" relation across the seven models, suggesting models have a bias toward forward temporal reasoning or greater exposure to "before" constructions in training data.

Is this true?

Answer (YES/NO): YES